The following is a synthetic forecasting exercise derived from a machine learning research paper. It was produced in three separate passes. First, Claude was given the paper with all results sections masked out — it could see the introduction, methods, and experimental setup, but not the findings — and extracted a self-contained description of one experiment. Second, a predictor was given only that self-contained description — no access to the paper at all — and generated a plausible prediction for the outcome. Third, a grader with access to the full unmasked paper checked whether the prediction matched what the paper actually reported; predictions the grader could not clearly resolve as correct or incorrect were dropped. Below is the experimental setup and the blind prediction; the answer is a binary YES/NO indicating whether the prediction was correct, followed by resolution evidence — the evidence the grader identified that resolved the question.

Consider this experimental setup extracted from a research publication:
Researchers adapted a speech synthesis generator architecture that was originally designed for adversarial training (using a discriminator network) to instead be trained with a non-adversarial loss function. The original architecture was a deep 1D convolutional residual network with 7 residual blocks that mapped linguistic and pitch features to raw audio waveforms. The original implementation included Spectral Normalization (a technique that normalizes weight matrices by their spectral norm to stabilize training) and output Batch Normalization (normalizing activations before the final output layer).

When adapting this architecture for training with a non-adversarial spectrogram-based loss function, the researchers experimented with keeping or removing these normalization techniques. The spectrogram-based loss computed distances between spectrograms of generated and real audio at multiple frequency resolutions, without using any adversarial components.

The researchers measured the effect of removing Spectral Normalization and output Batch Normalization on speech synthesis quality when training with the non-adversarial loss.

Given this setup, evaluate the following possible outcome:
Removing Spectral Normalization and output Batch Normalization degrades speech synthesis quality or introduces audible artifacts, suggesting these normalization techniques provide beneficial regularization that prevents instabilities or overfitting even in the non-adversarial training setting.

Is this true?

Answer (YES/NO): NO